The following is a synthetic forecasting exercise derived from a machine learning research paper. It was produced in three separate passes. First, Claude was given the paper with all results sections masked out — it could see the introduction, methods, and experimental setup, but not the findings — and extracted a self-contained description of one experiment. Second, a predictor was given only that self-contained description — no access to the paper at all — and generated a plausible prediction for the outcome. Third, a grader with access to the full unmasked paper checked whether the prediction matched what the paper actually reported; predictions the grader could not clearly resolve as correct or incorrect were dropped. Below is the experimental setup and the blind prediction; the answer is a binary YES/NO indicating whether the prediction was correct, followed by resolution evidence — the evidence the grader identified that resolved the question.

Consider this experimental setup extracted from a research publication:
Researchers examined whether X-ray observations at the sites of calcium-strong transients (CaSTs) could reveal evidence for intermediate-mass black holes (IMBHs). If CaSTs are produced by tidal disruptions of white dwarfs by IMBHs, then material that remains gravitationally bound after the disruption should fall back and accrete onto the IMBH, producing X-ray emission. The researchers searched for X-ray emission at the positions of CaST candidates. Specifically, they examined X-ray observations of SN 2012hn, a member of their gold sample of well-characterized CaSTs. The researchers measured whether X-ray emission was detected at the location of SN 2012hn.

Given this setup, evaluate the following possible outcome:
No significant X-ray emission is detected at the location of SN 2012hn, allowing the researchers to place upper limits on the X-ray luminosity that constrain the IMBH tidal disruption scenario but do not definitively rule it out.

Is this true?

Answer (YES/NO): NO